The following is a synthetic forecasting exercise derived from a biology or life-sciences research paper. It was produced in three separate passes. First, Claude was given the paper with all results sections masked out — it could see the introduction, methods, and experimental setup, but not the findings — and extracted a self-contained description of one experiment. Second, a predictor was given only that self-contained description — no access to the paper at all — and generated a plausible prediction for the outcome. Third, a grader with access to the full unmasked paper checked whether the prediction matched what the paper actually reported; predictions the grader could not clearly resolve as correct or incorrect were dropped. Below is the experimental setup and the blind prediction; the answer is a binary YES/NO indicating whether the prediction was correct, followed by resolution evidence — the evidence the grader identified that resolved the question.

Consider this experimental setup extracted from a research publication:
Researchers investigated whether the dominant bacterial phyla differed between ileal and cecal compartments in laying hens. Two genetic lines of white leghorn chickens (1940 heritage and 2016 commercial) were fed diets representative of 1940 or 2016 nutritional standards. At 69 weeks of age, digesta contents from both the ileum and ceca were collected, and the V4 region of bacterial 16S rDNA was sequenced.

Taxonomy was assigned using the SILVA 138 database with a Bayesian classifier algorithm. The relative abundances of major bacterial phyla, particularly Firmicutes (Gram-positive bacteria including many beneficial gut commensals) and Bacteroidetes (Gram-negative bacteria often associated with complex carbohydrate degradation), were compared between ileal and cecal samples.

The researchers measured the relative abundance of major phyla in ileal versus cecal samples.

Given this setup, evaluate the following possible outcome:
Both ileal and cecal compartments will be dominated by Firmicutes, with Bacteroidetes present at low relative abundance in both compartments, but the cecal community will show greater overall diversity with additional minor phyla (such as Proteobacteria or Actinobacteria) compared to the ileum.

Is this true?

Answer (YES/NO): NO